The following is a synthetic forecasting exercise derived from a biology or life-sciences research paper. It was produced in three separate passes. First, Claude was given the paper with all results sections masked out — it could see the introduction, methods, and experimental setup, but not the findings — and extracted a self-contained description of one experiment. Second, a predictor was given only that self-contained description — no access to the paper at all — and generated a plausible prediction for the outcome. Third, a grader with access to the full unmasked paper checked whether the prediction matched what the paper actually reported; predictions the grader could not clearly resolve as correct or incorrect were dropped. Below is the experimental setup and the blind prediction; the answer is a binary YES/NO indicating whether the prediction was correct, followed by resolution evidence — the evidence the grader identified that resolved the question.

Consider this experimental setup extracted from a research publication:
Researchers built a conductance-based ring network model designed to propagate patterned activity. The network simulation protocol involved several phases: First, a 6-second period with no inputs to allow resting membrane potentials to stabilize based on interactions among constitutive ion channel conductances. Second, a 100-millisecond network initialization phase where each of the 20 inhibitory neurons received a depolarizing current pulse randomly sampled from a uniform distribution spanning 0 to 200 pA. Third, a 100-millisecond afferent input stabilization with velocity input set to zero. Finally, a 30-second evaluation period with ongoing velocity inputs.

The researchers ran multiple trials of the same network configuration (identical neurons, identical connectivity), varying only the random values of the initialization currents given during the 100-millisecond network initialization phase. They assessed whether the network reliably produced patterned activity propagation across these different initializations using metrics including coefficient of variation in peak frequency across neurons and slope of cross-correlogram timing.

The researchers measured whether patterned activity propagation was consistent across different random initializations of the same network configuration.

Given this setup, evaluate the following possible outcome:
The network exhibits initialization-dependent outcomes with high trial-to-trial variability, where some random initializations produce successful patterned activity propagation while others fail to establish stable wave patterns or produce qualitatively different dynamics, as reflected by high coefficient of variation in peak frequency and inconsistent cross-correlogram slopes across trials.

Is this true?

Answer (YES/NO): YES